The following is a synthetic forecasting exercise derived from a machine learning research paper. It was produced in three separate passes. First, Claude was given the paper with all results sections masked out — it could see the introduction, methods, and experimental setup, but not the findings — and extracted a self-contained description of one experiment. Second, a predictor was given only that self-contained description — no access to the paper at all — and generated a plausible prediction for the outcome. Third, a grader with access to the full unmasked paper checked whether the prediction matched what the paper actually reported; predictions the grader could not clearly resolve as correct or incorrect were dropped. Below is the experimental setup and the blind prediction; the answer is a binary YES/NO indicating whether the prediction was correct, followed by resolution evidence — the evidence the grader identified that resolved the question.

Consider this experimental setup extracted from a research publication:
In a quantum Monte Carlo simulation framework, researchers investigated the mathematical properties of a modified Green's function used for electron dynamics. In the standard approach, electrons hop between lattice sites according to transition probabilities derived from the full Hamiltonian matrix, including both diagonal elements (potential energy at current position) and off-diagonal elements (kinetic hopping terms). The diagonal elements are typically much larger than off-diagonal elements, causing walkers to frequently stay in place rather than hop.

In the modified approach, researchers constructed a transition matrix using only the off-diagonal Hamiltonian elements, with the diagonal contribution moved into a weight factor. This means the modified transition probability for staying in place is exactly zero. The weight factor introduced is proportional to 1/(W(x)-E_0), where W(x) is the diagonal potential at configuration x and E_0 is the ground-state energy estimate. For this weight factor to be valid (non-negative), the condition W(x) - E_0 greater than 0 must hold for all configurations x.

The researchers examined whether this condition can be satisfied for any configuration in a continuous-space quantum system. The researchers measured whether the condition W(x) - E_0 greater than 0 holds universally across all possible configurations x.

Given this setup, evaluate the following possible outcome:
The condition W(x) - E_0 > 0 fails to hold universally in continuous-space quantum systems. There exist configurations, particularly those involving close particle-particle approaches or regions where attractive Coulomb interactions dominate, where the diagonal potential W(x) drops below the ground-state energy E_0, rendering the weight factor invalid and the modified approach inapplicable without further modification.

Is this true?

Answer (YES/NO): NO